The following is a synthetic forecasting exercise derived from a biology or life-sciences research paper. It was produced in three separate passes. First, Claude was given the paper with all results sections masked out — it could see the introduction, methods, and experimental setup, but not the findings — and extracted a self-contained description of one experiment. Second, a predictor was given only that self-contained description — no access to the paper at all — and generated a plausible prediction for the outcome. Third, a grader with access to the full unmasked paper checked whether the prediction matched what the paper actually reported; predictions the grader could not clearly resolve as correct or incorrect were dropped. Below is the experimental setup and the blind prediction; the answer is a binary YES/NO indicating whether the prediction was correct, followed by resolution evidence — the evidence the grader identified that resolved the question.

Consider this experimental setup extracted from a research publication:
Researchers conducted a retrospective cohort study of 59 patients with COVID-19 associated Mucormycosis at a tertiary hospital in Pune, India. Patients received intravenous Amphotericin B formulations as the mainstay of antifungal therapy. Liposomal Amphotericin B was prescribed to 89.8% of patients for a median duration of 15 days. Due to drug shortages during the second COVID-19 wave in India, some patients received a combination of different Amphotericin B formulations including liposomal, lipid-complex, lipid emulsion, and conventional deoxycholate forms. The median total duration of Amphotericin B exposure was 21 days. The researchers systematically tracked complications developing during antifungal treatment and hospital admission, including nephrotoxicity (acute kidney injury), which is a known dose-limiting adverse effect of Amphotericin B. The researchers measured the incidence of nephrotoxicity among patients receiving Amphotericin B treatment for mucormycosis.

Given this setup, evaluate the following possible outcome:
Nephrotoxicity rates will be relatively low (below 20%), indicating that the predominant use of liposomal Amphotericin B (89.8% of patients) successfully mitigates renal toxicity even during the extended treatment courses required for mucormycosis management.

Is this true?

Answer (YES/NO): NO